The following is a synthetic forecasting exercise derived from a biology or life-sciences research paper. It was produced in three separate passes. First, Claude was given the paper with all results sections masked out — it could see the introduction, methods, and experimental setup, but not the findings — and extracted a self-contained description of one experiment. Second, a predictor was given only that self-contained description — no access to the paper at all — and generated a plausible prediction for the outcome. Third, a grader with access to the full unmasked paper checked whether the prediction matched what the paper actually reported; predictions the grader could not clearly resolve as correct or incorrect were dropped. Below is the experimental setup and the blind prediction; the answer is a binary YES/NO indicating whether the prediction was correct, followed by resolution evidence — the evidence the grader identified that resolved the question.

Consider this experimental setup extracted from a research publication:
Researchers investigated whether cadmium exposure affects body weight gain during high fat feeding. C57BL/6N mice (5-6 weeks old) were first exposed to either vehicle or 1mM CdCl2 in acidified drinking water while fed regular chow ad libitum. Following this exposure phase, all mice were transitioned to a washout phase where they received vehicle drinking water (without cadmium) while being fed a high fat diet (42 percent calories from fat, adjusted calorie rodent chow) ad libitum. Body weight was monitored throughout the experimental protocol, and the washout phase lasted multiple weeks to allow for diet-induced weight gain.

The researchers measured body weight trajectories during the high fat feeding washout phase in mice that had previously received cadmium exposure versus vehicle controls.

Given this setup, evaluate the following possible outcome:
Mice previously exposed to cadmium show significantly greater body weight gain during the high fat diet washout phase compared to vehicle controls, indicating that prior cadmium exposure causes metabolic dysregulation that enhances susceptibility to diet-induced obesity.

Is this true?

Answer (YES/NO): NO